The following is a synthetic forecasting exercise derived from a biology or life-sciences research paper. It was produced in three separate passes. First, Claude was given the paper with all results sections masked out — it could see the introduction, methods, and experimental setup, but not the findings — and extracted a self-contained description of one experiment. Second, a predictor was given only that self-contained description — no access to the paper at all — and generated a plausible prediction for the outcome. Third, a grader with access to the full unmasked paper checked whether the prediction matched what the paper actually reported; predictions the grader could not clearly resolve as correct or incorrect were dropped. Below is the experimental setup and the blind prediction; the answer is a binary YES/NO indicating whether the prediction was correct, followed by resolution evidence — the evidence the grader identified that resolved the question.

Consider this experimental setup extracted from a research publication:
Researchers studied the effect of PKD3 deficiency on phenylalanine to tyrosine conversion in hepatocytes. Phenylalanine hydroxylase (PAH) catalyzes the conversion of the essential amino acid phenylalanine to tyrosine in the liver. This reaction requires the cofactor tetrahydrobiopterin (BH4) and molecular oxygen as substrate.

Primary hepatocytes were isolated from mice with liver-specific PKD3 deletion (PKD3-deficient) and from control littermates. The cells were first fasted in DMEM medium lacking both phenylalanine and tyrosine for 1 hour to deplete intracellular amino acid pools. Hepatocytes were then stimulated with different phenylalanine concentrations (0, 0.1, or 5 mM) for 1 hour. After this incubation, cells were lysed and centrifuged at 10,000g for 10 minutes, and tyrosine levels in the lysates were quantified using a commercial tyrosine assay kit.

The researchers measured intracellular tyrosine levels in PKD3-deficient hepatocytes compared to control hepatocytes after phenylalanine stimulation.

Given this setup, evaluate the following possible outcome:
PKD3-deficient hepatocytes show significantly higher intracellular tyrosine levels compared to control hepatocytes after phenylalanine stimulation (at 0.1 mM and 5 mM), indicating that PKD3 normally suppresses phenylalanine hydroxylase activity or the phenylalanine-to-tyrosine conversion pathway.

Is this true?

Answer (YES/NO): NO